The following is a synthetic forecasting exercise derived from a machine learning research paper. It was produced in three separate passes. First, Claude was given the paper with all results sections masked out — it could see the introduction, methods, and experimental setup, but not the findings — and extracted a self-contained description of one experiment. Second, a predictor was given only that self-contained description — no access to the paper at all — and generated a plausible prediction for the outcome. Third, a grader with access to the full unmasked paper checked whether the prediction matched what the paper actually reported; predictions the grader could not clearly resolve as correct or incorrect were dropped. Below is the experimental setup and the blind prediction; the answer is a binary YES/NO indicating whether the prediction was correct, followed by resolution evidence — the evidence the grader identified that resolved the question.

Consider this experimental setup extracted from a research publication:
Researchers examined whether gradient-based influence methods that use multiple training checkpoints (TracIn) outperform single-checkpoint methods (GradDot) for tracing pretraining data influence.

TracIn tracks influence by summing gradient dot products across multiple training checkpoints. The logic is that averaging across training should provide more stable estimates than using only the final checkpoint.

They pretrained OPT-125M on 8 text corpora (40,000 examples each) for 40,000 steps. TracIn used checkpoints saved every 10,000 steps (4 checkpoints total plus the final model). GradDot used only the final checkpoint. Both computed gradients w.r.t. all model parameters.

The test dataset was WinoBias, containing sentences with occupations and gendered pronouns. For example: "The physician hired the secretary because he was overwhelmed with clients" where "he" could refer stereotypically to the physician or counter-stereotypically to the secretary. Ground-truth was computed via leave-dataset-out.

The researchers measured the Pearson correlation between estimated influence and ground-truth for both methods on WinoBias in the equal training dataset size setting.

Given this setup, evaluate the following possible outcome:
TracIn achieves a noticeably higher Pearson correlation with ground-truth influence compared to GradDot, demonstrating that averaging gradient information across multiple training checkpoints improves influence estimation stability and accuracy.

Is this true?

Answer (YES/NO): NO